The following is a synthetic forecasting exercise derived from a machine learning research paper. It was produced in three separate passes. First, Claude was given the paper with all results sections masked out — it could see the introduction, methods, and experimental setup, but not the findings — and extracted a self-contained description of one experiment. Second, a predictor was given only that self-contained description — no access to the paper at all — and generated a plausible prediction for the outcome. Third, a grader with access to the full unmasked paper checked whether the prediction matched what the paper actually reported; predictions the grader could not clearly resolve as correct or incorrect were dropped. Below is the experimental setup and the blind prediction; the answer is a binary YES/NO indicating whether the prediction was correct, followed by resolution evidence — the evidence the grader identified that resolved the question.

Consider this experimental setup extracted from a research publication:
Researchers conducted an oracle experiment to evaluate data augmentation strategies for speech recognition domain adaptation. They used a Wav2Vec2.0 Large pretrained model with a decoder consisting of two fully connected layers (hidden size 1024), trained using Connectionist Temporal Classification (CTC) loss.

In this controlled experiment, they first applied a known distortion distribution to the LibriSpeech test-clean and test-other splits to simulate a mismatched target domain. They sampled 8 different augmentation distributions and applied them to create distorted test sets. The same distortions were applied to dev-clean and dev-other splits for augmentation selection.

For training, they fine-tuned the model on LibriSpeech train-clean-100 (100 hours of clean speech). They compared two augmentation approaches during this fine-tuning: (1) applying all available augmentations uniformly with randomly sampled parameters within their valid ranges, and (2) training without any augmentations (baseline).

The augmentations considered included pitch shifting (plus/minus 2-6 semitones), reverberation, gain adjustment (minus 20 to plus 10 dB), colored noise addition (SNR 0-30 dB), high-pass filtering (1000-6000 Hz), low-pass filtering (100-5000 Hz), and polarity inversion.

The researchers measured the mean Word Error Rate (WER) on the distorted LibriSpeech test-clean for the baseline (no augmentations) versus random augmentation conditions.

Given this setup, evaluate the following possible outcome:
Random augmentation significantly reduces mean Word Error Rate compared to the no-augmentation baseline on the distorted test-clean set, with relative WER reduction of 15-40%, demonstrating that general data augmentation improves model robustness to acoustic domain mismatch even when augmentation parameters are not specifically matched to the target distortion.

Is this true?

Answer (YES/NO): NO